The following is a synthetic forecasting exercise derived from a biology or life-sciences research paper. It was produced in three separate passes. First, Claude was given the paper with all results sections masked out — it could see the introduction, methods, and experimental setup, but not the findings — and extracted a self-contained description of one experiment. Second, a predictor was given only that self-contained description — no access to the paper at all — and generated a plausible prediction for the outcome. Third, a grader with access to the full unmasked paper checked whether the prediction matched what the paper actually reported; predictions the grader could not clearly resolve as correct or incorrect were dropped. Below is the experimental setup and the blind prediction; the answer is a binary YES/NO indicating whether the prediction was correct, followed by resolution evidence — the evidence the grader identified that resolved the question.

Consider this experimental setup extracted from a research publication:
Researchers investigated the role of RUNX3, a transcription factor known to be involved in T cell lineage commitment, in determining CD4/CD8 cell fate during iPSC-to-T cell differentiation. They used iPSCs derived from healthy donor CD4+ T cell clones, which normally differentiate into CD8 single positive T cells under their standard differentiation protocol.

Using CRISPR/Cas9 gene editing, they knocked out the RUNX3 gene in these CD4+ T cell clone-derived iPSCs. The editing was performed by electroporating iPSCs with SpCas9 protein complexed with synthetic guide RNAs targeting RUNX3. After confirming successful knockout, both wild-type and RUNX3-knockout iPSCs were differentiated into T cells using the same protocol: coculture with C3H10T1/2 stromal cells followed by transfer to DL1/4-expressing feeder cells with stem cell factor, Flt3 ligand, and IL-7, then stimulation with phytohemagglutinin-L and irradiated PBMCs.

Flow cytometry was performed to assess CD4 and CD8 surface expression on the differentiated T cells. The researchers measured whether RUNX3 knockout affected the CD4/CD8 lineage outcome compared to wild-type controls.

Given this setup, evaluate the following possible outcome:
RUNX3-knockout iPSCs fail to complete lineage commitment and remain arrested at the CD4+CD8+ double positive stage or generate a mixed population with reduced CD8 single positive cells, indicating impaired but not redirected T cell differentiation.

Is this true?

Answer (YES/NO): NO